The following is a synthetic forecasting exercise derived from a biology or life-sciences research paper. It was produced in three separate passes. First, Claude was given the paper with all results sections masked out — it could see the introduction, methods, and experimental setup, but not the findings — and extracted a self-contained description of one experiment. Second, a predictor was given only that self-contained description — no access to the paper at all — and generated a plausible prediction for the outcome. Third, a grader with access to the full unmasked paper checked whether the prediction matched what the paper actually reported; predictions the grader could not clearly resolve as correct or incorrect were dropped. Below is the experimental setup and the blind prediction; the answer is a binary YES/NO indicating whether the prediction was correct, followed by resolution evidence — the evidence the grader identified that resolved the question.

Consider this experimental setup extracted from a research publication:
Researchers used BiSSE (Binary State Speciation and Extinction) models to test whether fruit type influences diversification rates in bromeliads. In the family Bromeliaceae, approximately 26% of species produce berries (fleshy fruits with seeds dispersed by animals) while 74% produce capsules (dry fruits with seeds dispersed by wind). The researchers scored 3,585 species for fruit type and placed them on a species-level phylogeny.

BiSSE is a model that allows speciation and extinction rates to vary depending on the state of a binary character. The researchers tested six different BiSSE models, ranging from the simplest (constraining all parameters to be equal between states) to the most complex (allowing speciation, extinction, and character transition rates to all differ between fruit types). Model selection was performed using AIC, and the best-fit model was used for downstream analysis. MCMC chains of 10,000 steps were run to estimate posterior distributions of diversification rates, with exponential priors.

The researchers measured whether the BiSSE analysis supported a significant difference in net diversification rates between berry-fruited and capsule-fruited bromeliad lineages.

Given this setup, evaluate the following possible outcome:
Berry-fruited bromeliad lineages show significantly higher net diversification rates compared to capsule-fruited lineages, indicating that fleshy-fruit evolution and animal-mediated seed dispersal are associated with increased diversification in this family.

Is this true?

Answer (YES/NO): YES